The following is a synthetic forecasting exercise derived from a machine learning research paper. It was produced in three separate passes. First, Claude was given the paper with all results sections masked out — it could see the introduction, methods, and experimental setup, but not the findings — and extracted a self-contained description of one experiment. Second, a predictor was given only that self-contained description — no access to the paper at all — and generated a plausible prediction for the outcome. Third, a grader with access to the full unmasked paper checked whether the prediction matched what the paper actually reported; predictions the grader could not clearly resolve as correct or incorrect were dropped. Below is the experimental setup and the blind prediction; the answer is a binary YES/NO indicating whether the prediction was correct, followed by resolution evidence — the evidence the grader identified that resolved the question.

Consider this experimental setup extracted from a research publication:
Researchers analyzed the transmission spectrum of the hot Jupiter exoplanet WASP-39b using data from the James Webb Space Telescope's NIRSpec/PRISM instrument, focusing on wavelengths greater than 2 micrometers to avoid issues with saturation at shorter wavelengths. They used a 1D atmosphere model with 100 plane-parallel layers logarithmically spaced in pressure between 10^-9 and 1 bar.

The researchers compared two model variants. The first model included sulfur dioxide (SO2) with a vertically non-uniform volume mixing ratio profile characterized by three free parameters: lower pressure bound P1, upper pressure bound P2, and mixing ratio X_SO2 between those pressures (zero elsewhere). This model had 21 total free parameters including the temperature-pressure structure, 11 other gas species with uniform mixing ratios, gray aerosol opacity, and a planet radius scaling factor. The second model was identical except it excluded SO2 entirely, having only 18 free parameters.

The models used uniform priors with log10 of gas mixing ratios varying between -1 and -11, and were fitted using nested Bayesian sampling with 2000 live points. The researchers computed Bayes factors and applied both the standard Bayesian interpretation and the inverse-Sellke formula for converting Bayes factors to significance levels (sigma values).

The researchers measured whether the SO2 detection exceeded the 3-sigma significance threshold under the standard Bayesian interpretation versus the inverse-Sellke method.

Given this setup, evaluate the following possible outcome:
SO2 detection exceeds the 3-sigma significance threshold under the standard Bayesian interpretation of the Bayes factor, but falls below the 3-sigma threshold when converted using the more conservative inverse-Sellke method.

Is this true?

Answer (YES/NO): NO